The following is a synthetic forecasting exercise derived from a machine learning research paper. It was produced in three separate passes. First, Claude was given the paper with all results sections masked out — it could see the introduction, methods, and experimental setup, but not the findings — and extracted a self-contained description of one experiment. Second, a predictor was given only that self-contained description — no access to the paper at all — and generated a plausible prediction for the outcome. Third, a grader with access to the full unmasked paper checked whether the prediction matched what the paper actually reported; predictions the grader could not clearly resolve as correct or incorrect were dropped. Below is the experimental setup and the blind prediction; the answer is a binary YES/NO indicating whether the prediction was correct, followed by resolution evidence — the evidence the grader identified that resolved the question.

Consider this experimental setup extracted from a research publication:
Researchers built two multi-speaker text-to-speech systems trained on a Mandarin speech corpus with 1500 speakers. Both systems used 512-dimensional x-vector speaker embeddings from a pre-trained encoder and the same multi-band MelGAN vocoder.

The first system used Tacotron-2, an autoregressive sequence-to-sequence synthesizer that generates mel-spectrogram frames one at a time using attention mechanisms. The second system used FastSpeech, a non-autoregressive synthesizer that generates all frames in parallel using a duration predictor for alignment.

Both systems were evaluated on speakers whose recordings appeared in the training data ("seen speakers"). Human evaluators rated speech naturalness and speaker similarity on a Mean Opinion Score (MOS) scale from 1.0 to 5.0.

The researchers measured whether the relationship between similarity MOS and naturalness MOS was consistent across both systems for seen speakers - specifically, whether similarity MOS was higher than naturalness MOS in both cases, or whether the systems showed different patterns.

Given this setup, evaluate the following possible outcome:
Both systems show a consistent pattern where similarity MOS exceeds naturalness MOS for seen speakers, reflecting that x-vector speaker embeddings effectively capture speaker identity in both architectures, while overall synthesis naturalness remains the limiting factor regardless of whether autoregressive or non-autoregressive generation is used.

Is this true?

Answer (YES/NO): NO